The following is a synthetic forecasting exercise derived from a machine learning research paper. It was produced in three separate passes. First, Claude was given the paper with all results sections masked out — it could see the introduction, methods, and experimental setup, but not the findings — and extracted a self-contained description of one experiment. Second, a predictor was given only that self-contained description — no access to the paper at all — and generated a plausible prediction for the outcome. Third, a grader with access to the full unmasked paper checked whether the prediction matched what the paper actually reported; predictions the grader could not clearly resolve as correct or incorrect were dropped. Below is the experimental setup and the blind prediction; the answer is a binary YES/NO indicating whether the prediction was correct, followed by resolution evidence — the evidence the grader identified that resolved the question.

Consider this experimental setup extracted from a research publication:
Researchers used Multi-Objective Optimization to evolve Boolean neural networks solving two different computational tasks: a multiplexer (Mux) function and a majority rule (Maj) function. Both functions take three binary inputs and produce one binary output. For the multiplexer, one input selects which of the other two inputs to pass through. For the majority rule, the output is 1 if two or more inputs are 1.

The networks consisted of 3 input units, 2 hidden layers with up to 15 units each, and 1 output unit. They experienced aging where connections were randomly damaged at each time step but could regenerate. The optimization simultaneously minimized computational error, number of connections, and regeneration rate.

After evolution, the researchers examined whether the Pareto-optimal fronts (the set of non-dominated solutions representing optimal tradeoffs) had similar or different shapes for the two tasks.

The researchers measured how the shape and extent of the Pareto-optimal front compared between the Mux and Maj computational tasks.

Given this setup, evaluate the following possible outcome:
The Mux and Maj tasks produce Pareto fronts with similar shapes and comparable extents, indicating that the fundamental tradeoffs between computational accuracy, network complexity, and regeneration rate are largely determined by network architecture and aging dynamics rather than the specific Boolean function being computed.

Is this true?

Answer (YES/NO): YES